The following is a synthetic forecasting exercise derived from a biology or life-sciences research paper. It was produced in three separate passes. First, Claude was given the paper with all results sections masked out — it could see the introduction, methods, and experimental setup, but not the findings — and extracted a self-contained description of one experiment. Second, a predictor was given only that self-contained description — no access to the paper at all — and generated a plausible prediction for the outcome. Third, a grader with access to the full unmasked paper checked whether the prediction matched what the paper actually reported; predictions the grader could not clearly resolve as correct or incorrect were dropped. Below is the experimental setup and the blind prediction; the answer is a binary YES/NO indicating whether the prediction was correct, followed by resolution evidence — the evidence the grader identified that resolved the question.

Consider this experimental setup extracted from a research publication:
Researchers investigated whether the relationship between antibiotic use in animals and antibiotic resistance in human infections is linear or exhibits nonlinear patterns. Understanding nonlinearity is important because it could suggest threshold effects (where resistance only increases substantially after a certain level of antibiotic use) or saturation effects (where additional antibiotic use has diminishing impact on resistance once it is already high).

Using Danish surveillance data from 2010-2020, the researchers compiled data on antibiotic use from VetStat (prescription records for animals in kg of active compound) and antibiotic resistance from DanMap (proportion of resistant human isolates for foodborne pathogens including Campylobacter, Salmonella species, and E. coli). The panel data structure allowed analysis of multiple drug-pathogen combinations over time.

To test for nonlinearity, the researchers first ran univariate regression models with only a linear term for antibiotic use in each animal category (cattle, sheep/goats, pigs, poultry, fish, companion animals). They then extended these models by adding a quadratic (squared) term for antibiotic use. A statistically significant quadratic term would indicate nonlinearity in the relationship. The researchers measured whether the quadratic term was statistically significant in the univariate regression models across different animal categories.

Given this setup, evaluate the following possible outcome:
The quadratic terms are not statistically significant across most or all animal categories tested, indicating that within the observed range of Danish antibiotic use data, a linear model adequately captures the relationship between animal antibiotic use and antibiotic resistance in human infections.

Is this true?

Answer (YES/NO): YES